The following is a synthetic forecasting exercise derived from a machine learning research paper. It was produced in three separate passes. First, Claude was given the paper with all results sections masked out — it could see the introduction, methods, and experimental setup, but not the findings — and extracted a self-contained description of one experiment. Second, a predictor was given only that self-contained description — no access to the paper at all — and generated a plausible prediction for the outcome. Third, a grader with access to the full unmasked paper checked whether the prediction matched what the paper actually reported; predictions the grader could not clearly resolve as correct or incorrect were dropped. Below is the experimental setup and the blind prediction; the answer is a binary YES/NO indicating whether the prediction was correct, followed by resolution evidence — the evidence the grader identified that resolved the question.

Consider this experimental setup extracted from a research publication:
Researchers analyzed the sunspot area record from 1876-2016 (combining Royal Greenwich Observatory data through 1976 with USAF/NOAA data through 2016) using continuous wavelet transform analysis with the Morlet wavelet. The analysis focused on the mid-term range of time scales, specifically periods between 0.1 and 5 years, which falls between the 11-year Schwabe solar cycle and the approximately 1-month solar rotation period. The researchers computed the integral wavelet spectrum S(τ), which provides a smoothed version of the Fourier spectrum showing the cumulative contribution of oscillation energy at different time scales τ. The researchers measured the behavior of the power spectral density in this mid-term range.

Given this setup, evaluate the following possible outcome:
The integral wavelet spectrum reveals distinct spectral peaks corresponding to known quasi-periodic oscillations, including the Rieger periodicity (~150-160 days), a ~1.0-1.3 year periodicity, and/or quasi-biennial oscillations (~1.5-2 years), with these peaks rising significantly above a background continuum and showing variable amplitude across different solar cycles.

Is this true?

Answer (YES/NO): NO